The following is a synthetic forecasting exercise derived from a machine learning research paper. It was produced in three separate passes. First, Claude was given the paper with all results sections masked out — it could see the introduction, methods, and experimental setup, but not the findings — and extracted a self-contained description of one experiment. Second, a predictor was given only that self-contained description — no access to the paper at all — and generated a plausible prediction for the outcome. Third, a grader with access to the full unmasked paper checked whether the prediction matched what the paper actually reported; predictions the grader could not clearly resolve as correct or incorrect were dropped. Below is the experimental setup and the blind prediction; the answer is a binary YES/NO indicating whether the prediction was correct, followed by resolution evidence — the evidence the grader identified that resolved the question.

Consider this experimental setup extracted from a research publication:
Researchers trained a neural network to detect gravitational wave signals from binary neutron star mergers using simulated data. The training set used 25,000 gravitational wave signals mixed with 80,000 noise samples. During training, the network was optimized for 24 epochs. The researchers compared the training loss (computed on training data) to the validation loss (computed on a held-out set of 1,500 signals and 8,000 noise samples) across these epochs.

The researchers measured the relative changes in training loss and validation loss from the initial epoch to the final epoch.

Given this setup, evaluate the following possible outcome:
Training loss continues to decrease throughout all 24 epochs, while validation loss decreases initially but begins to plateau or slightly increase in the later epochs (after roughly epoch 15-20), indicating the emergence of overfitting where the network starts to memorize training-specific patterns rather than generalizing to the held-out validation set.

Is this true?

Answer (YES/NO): NO